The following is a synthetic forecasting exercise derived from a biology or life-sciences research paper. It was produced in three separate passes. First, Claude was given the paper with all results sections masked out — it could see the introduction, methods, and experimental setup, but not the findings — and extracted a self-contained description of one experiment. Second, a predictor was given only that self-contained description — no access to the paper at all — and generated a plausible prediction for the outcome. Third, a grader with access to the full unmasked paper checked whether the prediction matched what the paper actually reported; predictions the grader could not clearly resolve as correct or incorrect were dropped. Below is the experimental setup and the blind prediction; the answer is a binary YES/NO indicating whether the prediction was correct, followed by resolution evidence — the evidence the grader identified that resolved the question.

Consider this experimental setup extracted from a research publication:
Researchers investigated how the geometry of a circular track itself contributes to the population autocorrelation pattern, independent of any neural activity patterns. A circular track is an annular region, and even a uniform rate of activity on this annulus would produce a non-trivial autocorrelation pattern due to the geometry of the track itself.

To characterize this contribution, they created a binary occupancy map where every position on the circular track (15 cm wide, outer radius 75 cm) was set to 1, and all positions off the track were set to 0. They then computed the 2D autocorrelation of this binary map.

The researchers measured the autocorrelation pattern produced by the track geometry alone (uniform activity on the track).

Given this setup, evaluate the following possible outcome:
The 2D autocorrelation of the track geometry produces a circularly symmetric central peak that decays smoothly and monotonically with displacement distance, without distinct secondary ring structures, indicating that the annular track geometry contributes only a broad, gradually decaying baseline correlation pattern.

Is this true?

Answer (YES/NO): NO